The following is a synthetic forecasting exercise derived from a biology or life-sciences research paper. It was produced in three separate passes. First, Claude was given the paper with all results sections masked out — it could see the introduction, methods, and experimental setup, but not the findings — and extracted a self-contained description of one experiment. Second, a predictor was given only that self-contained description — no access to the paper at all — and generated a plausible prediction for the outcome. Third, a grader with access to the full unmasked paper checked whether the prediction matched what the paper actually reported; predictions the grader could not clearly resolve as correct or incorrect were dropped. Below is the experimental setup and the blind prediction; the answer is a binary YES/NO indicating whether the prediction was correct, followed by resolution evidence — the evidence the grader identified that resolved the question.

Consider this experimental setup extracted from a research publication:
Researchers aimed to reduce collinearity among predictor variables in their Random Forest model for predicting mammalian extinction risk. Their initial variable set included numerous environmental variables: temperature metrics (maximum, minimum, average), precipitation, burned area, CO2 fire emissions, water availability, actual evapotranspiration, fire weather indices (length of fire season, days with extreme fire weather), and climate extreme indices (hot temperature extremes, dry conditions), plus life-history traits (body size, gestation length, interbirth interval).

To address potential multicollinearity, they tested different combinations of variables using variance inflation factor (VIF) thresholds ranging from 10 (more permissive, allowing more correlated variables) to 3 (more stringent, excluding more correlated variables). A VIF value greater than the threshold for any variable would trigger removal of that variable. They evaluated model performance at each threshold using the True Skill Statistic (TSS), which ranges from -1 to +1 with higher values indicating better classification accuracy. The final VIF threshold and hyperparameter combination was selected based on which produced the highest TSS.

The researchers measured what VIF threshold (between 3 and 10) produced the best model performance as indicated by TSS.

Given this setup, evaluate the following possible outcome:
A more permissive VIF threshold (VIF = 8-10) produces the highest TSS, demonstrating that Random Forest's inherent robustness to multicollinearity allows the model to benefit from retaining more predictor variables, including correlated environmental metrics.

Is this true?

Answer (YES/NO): NO